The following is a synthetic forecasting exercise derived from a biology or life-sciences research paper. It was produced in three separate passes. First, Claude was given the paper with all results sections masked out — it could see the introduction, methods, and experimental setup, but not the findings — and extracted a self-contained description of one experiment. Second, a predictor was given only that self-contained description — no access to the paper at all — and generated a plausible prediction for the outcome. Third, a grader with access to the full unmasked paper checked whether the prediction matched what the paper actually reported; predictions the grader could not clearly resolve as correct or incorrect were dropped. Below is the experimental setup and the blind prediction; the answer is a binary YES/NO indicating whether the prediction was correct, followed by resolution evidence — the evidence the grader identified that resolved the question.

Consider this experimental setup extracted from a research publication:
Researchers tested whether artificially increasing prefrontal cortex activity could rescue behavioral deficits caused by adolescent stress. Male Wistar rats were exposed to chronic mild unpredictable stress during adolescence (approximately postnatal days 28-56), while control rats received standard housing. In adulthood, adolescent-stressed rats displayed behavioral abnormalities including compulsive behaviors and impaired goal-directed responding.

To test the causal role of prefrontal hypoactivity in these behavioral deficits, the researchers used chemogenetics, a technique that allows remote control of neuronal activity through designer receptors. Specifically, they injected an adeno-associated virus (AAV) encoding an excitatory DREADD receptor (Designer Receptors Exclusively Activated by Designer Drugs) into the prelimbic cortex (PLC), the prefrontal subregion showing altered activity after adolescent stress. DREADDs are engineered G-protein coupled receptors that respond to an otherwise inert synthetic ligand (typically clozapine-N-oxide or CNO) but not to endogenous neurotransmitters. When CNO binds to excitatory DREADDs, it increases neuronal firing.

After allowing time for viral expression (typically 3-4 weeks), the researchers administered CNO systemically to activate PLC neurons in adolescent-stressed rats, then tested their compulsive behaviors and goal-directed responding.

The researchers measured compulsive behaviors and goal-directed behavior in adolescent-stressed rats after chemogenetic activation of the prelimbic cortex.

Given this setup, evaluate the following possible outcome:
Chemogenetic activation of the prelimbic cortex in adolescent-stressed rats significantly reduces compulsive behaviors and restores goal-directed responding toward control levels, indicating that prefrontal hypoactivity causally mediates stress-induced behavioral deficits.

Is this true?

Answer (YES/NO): YES